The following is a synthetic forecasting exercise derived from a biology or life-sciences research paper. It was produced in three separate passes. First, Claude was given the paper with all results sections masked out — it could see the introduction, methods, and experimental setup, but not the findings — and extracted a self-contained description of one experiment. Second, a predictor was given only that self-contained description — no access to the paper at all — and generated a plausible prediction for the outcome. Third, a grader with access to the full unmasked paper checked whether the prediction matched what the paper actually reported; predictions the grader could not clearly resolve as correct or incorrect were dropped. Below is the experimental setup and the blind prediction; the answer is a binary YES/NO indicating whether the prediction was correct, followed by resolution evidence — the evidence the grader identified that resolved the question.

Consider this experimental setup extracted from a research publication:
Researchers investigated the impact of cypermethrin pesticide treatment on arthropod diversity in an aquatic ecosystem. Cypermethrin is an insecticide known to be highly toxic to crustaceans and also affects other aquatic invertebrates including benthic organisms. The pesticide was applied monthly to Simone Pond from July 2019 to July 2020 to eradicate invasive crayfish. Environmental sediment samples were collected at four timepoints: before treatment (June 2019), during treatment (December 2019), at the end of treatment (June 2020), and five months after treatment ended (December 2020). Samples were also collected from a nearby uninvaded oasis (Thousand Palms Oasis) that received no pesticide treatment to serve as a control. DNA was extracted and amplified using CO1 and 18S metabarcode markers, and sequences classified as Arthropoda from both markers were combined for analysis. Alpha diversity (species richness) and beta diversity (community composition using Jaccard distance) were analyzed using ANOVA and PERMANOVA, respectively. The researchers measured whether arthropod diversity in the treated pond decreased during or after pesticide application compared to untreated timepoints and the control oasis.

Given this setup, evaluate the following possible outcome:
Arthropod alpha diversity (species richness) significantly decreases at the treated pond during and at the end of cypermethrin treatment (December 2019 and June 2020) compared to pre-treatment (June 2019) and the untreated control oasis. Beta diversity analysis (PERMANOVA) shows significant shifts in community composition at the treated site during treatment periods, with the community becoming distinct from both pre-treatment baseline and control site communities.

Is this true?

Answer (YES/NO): YES